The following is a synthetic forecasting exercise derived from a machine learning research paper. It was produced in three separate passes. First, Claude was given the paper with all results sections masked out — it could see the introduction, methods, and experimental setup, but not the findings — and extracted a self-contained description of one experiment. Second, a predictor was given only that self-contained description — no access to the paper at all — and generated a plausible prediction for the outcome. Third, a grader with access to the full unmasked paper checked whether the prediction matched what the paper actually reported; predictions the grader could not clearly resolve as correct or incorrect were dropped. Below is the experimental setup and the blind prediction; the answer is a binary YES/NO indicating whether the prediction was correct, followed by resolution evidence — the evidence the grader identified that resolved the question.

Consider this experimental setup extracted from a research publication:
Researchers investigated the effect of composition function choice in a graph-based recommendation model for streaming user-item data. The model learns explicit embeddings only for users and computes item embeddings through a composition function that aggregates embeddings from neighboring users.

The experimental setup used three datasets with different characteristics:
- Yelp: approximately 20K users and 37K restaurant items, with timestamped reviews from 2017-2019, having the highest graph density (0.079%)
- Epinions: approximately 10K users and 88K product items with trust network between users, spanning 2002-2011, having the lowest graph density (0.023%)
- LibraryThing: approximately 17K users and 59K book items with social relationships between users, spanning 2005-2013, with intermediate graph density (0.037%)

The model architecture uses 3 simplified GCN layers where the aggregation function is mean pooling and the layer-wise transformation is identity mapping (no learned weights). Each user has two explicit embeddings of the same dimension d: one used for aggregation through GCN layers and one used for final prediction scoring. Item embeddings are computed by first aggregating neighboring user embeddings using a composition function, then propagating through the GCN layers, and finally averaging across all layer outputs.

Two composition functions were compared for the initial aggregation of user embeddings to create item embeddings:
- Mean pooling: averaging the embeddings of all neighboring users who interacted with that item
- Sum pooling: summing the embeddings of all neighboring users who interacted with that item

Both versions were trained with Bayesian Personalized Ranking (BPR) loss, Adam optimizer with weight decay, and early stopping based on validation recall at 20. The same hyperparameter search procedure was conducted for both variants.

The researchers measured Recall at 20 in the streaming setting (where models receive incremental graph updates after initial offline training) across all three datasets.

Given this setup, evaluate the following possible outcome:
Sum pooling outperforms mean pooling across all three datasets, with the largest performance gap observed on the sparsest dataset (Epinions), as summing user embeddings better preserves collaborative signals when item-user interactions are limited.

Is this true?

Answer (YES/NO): NO